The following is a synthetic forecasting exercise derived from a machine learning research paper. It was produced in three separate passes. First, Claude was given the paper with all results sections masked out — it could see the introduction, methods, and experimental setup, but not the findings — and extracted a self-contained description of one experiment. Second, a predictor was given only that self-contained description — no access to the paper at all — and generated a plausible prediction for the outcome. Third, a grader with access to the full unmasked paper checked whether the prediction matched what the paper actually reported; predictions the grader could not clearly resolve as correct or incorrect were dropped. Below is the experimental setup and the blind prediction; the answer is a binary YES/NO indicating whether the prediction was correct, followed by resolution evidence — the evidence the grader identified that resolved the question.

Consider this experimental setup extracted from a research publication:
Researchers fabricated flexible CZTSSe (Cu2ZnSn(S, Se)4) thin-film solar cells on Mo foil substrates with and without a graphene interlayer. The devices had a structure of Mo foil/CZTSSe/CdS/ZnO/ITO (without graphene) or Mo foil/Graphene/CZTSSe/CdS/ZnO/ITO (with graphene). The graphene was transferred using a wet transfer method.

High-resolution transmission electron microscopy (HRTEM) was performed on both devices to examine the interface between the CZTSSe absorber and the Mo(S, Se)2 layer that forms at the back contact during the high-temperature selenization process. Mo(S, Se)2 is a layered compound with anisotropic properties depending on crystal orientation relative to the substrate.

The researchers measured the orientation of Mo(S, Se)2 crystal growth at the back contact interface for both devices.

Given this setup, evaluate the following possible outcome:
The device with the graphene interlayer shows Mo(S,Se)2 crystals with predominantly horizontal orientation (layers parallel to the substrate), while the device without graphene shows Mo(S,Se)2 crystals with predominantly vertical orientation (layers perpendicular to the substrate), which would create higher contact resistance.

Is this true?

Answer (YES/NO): YES